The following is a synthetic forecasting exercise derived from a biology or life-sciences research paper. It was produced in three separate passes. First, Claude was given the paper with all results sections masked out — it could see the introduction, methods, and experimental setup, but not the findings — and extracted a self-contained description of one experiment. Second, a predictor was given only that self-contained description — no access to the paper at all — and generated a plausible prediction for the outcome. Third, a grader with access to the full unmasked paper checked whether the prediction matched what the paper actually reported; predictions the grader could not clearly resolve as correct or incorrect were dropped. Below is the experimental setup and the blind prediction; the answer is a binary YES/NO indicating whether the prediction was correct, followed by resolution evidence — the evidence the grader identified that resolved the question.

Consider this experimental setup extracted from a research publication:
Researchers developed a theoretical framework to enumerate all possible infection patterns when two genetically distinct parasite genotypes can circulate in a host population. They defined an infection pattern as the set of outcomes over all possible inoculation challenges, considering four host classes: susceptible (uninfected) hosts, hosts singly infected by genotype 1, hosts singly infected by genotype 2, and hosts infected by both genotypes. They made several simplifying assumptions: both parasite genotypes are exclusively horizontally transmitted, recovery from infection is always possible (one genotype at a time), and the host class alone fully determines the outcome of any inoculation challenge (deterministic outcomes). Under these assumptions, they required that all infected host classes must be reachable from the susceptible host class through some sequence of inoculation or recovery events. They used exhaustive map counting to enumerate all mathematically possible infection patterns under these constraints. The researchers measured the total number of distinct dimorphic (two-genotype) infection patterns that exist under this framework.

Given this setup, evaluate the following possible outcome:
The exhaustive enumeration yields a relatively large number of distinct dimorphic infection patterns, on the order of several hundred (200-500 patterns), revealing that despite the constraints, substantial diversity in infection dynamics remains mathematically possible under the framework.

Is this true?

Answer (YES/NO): NO